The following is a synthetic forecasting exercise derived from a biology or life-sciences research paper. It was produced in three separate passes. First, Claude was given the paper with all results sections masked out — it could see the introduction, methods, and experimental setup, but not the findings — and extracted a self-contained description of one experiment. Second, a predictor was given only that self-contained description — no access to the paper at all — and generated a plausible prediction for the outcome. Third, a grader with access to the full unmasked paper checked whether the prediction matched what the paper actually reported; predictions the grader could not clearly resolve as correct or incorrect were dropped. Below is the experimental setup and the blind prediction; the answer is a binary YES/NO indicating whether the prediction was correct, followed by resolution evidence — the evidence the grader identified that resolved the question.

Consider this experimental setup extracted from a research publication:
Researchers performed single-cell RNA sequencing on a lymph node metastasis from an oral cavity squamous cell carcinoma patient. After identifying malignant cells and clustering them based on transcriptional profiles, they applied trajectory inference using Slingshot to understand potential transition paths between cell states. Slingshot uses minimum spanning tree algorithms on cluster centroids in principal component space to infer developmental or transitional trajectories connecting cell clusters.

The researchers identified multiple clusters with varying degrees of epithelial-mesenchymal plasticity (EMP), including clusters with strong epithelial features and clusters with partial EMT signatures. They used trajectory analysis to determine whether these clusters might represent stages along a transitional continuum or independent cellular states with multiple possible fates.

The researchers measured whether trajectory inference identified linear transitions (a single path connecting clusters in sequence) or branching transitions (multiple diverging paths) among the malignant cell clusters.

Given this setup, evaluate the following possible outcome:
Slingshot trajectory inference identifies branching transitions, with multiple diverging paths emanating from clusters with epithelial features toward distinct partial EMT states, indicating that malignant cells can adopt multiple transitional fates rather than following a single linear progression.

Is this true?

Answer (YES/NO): NO